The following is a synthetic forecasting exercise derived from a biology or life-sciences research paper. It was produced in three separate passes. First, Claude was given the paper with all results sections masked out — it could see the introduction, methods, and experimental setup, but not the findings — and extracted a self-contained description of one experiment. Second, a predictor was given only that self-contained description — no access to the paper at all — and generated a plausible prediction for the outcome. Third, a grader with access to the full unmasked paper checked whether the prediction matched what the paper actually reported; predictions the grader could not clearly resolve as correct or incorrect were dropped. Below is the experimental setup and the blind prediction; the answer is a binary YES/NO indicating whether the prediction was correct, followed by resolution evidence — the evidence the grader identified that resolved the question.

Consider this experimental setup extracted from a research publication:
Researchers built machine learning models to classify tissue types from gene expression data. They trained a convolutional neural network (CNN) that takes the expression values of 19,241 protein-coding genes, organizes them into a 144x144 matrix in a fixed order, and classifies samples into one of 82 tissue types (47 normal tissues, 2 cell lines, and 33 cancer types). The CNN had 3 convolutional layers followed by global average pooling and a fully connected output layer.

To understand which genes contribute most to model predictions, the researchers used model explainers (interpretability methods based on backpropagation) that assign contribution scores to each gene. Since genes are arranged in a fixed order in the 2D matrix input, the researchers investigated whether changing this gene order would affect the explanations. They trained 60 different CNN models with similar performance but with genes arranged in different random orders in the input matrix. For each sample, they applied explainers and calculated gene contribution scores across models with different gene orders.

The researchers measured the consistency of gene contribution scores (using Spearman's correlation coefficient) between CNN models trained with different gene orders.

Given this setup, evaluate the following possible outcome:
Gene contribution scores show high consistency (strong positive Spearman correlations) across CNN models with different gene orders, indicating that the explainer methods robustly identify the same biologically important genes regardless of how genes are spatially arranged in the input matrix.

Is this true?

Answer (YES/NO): NO